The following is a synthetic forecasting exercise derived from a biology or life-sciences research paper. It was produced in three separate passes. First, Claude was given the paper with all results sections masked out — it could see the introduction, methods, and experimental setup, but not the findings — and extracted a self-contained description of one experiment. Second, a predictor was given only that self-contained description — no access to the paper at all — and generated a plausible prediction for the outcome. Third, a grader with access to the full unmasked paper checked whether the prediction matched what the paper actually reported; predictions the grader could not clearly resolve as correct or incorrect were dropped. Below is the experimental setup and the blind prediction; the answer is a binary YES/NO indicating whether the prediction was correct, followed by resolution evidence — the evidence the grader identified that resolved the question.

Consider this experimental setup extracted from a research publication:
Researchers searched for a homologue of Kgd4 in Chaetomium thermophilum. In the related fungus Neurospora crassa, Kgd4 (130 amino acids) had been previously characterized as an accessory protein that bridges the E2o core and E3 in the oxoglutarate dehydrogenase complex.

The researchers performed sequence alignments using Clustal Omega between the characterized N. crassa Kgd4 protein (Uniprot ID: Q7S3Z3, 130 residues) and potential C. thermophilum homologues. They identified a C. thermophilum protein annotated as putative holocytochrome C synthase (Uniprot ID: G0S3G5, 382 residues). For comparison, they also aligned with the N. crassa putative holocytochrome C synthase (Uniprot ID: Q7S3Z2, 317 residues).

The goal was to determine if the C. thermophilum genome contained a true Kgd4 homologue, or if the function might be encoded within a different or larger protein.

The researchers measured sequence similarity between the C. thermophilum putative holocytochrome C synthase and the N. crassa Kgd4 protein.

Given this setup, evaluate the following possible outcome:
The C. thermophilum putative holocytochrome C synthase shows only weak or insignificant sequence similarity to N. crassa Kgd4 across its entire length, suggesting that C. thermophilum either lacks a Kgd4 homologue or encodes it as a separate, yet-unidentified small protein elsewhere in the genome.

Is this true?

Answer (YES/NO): NO